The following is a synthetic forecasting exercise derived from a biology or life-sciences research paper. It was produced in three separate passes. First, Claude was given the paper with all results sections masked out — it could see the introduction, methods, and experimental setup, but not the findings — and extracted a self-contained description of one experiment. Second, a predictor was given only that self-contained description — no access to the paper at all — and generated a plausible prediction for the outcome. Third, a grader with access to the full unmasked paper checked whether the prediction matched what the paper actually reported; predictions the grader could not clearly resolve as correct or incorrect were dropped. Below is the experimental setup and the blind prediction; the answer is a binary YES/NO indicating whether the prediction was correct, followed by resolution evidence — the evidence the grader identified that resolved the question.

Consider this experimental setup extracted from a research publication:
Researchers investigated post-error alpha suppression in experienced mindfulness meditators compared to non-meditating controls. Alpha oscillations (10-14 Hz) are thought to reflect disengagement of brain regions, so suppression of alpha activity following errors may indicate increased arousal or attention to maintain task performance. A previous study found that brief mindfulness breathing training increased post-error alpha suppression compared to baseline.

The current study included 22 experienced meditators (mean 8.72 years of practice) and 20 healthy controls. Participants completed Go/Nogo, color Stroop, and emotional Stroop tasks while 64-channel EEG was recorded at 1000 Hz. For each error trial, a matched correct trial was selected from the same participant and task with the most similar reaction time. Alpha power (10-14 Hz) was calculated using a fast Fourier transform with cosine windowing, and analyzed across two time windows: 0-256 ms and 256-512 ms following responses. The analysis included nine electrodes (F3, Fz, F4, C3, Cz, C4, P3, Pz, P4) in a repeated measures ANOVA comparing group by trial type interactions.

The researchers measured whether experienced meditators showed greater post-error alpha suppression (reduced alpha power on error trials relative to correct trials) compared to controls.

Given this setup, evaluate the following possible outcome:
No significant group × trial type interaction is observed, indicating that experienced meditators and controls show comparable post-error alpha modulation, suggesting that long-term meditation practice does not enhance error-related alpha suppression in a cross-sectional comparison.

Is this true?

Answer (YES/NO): YES